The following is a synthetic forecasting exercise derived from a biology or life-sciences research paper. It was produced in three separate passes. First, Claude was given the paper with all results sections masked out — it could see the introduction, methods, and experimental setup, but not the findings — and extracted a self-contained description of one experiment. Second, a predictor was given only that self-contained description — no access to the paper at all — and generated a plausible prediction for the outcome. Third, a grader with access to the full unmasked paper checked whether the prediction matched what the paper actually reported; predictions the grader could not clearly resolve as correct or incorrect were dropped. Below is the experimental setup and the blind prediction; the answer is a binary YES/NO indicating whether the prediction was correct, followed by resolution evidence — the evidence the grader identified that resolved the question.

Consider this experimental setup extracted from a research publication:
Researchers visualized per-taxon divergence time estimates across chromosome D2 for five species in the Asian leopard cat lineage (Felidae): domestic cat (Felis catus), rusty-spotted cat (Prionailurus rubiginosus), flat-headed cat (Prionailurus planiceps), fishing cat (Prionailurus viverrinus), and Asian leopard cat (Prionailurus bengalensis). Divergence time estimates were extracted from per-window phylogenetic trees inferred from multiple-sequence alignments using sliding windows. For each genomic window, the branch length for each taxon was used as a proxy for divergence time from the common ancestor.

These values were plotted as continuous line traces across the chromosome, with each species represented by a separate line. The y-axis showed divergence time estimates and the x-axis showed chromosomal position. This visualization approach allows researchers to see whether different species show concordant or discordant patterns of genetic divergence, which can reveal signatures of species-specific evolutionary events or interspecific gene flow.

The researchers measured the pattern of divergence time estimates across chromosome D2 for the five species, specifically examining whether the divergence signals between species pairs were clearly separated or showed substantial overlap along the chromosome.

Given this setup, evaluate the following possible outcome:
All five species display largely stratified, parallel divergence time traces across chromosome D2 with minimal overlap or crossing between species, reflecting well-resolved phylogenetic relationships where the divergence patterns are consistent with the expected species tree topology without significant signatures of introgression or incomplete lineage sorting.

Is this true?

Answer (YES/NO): NO